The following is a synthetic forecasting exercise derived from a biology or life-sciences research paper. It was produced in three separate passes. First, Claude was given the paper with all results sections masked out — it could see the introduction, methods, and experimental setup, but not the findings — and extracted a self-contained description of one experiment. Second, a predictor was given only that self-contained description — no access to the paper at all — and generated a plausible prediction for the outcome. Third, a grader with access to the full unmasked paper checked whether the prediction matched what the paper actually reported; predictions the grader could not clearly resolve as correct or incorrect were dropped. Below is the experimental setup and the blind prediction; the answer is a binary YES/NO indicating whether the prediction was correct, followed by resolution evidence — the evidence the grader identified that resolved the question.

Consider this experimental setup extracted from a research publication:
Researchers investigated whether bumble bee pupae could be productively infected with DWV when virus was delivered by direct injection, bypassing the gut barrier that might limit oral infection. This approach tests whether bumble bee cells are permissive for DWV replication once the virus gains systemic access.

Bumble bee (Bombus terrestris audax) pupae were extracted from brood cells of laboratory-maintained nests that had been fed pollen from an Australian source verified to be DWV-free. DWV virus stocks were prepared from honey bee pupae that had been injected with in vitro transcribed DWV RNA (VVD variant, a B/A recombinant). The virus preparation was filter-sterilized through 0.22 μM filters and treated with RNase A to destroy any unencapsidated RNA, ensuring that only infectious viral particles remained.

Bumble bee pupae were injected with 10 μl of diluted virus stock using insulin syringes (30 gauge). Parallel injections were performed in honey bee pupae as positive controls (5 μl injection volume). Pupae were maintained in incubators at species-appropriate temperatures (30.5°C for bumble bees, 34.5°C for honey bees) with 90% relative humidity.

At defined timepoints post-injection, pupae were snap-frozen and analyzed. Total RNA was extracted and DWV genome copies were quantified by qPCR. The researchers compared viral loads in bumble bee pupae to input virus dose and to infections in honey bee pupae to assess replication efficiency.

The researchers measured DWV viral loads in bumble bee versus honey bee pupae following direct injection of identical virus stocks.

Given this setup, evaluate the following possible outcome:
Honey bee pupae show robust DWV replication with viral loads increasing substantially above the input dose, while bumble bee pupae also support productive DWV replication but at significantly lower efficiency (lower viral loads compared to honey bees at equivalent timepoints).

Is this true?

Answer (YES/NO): NO